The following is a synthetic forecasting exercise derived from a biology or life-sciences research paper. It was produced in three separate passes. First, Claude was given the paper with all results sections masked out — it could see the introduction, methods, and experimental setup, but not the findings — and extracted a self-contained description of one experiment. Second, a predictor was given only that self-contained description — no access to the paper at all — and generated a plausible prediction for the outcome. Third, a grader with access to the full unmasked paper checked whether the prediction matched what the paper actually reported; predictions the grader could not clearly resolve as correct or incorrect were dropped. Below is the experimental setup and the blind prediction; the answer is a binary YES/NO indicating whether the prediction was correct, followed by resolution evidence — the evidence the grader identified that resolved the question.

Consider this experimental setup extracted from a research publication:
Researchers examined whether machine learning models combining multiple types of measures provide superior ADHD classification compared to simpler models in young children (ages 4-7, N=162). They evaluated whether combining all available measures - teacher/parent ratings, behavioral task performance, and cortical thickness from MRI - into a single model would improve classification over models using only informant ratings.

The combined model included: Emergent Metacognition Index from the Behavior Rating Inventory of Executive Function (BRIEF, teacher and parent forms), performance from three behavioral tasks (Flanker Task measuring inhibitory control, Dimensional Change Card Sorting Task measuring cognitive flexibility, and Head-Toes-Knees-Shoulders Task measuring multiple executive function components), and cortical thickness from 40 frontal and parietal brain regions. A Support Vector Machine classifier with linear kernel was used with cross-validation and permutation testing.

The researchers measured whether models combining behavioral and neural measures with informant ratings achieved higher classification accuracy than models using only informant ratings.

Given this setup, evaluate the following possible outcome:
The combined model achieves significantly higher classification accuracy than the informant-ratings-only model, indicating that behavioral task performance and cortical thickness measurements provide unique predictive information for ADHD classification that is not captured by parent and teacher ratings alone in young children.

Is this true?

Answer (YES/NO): NO